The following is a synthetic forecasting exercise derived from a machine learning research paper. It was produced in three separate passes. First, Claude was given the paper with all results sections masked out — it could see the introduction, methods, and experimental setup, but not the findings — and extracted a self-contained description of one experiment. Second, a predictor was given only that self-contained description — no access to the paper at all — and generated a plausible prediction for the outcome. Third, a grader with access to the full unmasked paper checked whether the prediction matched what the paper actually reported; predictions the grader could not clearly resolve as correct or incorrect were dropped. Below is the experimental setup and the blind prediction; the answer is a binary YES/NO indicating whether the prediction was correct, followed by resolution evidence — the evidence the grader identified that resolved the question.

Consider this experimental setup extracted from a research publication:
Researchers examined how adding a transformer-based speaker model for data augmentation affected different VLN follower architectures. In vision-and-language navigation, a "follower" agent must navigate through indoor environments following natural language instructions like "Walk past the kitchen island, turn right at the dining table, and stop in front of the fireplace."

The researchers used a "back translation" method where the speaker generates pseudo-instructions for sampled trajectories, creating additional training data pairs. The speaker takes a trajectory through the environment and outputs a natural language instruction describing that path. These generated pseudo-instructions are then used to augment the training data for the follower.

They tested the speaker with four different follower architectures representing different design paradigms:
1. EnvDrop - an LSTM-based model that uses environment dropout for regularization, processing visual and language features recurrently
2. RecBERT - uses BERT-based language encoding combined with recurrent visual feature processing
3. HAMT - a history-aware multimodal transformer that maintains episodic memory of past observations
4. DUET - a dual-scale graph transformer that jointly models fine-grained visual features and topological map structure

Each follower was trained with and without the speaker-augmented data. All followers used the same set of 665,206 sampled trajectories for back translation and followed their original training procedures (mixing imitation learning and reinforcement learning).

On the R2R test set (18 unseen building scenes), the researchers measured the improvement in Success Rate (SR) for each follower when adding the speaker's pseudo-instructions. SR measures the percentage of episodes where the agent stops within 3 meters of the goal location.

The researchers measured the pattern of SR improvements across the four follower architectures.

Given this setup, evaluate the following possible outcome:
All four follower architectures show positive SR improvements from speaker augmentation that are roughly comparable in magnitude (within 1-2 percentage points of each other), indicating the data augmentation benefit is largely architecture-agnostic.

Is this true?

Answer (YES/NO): NO